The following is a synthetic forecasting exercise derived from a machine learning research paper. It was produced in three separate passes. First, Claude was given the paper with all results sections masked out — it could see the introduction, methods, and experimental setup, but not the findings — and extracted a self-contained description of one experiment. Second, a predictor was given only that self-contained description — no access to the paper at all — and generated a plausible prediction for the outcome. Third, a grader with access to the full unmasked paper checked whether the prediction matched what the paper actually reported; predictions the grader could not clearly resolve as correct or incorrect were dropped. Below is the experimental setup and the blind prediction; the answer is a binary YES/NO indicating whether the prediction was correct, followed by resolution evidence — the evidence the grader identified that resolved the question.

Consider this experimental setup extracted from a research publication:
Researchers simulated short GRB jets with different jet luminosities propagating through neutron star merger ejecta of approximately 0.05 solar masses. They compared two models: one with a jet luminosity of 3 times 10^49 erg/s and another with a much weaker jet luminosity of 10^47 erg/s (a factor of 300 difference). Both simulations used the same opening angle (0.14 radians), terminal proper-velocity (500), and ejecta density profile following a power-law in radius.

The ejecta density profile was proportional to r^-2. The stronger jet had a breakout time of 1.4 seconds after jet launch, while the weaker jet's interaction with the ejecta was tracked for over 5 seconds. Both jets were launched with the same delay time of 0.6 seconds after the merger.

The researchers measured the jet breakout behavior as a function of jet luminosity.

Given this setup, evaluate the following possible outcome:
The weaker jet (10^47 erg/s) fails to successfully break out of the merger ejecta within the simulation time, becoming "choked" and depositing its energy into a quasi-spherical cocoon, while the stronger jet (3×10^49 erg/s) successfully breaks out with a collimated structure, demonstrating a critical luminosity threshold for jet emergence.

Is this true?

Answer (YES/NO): NO